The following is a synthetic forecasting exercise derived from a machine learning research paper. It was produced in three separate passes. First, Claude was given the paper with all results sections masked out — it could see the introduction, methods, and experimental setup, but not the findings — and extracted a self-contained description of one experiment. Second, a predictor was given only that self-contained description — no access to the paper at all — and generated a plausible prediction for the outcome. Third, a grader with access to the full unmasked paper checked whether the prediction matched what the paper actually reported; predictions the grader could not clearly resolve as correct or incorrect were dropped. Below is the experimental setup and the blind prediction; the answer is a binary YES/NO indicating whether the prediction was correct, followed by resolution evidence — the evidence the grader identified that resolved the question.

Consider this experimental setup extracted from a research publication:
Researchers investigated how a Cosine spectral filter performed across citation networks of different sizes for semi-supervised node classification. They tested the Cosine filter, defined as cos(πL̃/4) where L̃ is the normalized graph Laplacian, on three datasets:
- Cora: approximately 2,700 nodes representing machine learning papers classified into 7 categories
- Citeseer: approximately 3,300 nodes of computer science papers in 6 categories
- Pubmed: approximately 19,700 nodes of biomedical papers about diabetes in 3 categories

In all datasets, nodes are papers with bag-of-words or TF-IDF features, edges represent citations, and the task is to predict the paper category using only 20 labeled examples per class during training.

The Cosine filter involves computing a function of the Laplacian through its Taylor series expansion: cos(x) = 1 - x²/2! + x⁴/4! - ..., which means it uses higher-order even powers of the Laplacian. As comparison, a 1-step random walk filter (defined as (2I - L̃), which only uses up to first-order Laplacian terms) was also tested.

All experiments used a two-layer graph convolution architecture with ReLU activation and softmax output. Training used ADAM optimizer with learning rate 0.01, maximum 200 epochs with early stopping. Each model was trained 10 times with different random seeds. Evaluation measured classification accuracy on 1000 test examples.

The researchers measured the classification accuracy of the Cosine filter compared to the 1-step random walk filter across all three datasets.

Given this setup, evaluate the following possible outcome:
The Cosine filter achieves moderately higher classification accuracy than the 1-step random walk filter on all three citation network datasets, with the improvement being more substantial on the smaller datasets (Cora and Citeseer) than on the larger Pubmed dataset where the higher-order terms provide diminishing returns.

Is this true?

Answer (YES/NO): NO